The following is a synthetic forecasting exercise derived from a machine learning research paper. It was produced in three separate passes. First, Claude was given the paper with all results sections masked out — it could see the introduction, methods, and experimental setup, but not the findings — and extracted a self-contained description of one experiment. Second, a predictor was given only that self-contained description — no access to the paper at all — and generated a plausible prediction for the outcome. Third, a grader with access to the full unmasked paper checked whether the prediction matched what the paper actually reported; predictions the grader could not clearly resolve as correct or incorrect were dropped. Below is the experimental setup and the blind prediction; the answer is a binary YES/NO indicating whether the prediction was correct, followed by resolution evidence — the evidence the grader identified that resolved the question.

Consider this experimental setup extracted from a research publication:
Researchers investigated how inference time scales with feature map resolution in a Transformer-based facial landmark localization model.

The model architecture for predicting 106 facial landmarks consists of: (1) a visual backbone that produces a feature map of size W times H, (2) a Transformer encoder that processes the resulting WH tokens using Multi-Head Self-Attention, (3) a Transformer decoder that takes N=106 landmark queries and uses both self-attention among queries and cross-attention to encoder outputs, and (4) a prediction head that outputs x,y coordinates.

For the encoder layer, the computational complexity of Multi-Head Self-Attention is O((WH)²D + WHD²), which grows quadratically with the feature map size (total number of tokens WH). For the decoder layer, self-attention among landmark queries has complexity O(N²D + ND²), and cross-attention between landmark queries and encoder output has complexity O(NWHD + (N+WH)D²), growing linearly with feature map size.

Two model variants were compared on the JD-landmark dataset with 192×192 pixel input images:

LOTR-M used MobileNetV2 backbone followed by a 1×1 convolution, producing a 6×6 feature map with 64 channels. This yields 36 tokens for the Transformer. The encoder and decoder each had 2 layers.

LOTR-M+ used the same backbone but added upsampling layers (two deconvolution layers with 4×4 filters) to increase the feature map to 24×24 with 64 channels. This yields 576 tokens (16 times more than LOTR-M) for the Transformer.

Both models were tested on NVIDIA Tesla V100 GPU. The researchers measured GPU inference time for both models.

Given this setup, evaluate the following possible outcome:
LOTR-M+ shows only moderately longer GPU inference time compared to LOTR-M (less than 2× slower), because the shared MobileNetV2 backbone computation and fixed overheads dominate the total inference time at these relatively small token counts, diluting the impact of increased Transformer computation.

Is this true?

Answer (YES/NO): YES